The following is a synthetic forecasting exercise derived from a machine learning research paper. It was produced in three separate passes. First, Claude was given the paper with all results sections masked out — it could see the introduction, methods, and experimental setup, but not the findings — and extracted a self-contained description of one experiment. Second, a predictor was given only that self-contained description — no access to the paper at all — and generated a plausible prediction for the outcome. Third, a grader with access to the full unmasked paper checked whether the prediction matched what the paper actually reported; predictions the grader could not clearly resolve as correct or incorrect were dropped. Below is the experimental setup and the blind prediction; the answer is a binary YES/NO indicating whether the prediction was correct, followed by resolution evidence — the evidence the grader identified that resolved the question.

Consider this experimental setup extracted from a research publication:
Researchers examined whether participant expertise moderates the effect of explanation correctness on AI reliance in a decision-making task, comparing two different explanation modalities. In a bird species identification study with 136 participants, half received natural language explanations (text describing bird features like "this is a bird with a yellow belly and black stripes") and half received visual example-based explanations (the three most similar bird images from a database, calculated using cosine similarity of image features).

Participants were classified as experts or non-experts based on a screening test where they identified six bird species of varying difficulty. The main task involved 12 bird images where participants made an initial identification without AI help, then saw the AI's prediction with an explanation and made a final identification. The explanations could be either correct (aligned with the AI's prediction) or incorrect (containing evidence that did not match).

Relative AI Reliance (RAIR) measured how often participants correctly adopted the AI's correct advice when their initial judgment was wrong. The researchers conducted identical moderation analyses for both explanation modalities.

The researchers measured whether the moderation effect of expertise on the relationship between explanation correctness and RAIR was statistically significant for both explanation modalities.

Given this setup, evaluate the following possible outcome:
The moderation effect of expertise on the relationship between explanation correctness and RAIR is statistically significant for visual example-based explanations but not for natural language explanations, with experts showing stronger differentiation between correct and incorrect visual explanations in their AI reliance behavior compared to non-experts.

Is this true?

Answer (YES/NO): NO